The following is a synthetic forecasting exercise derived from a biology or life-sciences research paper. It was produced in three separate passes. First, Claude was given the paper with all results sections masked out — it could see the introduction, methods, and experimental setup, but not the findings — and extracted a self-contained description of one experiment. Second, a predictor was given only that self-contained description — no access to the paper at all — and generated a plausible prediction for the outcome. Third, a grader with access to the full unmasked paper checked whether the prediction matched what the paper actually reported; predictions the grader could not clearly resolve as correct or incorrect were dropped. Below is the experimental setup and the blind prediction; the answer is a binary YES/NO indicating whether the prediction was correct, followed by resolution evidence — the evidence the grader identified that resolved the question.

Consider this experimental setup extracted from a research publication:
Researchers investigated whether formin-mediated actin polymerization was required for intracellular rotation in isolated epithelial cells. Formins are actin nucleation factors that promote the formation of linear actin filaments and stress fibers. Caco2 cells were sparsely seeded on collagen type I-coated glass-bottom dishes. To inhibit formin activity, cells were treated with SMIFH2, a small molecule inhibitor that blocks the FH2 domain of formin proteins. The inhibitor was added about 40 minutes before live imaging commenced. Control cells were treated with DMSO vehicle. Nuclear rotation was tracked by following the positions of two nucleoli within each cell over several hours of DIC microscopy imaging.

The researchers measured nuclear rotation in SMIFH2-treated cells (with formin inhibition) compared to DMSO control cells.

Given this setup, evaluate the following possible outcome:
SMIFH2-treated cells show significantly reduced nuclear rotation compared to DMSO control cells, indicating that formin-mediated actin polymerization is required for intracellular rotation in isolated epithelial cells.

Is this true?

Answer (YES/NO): NO